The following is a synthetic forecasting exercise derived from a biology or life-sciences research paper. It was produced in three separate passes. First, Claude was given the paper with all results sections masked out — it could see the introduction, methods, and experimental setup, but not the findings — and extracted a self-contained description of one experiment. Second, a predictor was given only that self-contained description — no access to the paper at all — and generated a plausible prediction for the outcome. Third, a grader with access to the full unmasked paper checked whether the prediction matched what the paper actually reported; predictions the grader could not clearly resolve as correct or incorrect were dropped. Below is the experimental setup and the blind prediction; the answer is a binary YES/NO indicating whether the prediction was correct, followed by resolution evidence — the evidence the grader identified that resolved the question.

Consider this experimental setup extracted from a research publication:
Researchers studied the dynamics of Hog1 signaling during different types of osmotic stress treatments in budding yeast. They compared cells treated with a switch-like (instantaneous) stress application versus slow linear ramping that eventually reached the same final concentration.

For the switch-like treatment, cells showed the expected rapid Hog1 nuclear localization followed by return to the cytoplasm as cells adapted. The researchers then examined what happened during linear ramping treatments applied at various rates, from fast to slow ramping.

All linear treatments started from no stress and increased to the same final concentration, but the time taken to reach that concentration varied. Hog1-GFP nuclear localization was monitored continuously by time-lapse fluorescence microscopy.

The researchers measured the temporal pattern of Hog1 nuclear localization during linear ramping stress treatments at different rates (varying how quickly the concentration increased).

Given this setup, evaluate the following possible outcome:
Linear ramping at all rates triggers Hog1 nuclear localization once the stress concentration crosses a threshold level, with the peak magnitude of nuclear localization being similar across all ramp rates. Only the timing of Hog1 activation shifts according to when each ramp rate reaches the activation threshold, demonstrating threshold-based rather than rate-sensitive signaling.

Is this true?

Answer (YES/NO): NO